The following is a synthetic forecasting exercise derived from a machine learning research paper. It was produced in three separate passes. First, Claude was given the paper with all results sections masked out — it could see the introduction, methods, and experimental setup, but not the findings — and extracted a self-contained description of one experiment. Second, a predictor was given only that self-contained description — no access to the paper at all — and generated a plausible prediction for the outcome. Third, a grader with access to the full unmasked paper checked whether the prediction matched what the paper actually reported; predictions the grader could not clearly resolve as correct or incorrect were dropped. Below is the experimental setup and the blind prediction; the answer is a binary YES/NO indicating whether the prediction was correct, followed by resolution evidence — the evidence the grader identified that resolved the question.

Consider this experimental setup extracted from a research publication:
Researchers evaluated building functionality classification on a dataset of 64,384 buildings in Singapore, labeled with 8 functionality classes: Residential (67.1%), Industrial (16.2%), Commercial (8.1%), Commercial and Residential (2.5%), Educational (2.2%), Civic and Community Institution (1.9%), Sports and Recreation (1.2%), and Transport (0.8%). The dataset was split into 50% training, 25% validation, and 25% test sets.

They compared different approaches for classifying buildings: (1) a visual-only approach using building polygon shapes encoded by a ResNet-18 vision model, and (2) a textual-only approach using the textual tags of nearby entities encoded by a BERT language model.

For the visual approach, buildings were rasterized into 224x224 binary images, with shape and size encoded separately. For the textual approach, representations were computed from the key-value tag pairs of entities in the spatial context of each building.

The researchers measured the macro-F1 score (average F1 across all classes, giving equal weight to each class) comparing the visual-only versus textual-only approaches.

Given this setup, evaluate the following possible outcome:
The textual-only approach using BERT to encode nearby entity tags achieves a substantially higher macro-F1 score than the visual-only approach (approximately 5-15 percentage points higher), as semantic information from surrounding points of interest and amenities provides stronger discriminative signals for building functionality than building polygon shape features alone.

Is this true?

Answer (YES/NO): YES